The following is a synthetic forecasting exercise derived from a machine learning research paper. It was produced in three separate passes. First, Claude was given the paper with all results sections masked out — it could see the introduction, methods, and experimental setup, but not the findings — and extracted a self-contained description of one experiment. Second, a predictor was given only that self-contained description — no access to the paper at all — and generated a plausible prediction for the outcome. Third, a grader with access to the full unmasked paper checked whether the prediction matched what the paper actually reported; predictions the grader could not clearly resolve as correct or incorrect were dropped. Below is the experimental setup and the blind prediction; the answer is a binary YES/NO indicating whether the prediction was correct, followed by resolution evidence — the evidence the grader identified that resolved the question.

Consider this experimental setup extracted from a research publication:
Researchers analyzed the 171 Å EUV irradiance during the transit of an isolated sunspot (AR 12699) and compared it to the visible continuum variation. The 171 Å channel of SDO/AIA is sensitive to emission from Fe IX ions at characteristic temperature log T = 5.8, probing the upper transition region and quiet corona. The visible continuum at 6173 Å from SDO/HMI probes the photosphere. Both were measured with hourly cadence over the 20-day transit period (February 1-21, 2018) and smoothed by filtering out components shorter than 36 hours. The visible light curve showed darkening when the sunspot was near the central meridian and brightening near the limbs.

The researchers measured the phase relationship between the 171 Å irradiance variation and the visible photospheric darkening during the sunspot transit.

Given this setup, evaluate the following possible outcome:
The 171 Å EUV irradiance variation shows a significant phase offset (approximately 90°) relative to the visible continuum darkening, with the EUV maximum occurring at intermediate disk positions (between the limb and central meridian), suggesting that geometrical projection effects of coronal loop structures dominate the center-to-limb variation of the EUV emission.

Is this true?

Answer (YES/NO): NO